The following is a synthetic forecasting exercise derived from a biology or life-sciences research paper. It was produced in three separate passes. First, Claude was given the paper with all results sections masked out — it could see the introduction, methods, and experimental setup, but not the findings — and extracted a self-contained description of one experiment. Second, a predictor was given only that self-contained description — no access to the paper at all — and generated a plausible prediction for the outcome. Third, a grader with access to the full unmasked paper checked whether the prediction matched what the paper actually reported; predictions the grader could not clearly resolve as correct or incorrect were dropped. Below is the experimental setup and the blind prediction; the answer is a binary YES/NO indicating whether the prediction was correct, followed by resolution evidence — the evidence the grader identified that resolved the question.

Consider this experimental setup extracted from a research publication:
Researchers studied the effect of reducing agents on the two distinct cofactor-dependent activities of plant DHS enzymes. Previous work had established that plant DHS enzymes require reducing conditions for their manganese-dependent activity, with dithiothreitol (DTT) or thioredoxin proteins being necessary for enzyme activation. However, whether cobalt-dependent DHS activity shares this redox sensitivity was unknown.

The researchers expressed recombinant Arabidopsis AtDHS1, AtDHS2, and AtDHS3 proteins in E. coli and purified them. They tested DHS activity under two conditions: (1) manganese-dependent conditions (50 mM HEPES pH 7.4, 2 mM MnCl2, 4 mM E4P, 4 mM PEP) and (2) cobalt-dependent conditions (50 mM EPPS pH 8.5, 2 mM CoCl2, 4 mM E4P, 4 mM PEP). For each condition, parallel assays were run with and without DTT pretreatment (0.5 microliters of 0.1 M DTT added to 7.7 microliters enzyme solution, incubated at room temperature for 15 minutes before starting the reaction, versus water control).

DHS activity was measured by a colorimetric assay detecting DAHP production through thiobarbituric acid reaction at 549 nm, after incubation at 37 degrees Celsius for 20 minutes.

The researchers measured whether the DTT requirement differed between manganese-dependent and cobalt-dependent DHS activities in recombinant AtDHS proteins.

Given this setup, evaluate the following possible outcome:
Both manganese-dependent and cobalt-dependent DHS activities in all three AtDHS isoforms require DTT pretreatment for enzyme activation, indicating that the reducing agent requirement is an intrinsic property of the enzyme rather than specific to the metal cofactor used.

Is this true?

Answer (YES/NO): NO